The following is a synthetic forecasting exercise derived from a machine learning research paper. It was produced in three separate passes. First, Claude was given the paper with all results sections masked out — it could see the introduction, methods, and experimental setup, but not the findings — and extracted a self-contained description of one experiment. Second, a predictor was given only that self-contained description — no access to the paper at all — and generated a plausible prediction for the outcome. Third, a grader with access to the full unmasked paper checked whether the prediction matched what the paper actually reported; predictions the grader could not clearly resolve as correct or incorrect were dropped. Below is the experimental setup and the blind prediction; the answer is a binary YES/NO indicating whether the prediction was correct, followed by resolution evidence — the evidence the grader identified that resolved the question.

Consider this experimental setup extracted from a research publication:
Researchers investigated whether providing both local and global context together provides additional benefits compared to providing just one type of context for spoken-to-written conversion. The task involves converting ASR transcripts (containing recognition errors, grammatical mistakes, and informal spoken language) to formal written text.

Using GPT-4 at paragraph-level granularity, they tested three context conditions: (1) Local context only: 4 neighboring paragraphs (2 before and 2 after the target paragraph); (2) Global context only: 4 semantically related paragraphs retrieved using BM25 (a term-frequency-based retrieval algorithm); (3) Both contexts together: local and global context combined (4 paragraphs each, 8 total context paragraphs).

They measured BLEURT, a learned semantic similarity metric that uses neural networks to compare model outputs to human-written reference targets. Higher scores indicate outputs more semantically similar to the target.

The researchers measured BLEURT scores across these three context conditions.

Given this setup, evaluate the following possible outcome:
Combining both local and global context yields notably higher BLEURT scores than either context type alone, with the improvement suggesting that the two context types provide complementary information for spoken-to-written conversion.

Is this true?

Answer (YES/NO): NO